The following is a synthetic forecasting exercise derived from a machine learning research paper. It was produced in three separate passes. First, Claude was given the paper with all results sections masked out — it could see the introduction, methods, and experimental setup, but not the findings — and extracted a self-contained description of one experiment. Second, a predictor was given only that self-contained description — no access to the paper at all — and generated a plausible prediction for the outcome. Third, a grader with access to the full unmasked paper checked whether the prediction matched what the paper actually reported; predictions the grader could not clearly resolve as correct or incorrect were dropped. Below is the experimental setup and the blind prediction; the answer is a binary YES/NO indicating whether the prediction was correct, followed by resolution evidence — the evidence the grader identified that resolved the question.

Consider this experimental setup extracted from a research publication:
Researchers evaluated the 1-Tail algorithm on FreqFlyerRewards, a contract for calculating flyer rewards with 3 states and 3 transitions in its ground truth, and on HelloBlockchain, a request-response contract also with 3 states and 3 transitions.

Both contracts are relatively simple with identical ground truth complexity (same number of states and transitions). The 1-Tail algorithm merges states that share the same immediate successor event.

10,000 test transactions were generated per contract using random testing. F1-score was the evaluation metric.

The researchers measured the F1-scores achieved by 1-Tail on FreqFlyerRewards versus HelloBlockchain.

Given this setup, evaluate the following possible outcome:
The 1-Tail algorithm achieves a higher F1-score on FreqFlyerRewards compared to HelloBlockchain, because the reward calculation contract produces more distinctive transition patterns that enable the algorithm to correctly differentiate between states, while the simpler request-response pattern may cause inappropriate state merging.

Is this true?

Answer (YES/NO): NO